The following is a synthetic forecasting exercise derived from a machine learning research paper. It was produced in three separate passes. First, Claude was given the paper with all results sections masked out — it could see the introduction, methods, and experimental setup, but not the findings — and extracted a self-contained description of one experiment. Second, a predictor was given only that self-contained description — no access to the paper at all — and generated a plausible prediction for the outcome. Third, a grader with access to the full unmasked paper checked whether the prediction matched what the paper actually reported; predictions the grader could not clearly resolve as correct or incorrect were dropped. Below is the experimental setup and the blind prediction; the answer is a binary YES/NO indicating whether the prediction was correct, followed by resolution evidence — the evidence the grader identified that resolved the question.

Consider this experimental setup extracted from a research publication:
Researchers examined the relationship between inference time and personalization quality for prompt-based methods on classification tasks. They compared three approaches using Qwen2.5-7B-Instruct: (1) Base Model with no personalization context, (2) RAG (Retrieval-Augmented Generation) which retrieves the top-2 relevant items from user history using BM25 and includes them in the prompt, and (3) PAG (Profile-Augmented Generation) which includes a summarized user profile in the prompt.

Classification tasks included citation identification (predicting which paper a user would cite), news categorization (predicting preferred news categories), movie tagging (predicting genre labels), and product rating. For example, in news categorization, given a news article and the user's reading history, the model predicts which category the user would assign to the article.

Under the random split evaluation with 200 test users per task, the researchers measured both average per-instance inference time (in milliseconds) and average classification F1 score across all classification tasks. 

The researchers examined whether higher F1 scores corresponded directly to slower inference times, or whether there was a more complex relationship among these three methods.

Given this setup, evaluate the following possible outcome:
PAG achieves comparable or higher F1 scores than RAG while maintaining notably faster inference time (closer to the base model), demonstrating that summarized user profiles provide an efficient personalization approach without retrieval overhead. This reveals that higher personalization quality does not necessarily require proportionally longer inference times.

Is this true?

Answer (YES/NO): NO